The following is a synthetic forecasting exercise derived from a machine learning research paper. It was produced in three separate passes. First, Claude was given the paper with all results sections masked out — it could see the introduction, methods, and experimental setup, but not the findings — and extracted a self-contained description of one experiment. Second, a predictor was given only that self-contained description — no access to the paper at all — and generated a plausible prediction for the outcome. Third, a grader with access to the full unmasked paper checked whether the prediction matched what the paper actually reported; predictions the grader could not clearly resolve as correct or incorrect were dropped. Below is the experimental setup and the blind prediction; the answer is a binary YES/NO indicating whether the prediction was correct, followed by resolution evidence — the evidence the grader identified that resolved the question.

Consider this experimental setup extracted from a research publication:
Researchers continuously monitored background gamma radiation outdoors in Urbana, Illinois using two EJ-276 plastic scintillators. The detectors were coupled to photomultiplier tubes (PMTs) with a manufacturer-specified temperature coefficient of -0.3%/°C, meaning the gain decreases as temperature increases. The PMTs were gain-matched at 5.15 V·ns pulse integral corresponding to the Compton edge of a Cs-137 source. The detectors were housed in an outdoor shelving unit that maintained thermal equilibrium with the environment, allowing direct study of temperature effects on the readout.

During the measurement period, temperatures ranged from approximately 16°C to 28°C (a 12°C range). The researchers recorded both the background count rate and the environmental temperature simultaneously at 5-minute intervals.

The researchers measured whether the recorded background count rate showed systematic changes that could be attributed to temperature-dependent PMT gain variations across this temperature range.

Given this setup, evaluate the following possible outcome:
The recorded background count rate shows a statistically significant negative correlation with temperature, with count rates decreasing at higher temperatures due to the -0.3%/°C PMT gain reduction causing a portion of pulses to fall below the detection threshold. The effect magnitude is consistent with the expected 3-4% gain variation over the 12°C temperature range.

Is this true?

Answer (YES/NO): NO